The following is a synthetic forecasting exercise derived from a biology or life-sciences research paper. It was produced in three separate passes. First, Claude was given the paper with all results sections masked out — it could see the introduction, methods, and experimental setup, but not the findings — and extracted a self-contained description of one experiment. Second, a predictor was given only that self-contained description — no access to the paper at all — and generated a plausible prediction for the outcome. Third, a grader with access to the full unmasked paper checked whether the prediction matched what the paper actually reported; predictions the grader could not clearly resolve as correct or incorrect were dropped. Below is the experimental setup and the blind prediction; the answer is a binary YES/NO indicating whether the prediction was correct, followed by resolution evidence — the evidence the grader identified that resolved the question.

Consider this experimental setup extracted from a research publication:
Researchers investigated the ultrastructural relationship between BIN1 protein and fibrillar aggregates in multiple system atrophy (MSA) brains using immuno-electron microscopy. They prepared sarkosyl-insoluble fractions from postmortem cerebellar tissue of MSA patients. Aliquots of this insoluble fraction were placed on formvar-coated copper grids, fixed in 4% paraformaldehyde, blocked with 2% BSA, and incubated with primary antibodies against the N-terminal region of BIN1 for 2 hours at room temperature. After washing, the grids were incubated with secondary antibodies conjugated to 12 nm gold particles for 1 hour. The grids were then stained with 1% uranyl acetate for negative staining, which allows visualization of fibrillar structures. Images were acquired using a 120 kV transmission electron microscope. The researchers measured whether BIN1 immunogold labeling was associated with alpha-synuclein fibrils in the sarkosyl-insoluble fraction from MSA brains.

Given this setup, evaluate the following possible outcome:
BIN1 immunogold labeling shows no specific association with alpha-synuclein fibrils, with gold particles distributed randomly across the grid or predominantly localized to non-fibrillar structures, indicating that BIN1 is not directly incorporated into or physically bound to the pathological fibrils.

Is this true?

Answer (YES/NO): NO